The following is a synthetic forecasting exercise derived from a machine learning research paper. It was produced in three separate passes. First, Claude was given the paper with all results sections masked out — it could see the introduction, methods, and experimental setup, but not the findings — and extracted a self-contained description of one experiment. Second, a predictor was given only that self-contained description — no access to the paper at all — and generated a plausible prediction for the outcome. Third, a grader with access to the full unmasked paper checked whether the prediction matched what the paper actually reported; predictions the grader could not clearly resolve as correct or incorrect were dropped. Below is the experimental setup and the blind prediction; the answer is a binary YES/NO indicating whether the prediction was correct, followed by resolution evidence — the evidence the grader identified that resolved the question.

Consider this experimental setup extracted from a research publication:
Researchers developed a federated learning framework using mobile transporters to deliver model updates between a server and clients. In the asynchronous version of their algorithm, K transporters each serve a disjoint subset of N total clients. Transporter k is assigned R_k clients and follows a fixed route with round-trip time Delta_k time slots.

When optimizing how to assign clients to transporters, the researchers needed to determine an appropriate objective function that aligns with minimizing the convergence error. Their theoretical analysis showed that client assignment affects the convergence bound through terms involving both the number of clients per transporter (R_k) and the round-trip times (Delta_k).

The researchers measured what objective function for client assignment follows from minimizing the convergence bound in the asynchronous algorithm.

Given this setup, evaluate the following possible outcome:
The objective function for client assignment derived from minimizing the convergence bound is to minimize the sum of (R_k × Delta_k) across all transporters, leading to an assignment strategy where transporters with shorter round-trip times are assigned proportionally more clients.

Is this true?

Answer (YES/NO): NO